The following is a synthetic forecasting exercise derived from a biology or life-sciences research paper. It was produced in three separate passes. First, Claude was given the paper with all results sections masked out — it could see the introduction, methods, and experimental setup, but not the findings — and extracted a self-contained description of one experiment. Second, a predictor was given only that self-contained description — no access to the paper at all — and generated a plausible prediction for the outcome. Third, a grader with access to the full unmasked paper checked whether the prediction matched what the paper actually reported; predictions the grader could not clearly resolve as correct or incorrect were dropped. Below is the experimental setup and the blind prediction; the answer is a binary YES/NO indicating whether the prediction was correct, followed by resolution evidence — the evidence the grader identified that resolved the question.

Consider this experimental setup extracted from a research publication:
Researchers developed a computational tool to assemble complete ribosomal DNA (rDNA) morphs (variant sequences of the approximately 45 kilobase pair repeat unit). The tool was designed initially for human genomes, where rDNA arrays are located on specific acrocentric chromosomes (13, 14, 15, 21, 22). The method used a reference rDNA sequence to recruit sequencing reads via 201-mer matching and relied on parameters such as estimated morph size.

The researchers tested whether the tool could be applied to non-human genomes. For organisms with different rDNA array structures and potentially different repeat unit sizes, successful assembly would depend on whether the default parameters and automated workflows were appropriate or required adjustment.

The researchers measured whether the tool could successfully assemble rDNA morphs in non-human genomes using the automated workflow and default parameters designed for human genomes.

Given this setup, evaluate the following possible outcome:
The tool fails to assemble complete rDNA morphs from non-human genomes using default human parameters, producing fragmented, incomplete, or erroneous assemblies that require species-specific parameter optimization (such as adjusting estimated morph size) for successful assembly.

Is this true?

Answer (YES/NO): NO